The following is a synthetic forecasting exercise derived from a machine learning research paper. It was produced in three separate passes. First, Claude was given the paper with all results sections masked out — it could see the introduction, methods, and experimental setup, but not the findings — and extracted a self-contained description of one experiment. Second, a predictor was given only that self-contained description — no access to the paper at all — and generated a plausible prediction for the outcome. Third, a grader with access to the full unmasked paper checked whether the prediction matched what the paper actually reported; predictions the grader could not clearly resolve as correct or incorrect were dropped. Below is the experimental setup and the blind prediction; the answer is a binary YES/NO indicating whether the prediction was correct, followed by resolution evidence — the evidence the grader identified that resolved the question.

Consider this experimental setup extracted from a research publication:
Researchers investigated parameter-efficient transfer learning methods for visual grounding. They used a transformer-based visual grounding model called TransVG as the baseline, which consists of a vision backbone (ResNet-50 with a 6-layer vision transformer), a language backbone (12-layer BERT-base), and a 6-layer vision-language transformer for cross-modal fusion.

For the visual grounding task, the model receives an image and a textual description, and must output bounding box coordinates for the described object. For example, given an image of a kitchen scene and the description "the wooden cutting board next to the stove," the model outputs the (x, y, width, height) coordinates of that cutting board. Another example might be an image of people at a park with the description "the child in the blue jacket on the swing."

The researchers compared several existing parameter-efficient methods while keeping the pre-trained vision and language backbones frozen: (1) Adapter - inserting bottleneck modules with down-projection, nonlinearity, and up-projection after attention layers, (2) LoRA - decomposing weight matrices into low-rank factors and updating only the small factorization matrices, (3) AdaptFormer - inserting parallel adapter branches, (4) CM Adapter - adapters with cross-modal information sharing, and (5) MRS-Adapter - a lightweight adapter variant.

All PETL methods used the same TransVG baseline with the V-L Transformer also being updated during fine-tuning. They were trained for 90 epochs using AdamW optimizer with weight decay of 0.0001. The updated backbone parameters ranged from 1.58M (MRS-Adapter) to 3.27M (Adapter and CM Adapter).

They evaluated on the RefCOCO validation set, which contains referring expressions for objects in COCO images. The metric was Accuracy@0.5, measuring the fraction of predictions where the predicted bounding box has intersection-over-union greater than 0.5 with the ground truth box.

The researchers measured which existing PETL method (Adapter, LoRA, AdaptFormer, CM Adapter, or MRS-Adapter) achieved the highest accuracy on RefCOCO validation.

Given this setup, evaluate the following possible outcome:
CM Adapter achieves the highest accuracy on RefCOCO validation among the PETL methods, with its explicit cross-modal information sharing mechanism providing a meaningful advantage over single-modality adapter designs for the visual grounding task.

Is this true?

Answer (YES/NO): NO